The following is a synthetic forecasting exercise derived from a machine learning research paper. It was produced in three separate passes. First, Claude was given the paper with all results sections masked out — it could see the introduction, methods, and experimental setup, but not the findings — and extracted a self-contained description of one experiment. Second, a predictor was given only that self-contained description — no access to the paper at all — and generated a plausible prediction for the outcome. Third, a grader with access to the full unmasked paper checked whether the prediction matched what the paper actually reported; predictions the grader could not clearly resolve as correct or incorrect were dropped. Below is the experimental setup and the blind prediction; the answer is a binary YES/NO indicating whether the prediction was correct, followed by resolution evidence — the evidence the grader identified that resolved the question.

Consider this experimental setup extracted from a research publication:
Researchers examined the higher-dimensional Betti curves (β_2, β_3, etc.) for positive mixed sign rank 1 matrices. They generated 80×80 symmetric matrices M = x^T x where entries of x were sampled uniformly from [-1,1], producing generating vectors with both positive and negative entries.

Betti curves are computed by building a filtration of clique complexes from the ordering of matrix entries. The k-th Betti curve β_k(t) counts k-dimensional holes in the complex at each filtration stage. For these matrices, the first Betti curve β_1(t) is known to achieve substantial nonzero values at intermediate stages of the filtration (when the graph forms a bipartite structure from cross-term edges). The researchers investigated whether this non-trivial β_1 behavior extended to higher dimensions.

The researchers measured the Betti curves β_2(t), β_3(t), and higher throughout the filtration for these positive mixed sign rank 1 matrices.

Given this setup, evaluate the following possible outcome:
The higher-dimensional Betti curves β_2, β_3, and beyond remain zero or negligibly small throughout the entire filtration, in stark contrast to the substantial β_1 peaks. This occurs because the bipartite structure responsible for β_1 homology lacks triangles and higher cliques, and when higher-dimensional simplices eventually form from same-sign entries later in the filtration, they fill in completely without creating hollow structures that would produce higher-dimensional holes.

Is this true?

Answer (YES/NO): YES